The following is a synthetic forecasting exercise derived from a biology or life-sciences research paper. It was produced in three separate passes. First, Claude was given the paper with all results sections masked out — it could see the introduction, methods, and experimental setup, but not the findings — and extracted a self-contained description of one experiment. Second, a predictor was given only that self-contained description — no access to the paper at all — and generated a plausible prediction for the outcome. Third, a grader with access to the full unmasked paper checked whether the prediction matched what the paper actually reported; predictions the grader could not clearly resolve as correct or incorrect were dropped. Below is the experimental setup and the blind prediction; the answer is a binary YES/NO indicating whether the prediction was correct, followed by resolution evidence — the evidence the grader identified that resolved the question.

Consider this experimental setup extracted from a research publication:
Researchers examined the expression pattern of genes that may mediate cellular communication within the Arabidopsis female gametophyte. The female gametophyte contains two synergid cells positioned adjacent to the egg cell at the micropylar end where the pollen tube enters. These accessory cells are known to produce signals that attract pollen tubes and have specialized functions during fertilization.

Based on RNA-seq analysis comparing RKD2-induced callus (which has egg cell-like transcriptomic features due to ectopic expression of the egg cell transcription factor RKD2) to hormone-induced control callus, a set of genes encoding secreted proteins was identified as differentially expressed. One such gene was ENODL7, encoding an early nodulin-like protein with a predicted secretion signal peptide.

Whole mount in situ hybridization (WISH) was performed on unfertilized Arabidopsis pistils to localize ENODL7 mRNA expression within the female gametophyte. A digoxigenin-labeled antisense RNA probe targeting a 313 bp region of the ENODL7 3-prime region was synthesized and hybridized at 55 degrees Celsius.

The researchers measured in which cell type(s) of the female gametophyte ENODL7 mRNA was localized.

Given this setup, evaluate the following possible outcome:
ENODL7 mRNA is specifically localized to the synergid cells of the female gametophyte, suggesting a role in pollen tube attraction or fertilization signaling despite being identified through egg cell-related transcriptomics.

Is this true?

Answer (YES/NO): NO